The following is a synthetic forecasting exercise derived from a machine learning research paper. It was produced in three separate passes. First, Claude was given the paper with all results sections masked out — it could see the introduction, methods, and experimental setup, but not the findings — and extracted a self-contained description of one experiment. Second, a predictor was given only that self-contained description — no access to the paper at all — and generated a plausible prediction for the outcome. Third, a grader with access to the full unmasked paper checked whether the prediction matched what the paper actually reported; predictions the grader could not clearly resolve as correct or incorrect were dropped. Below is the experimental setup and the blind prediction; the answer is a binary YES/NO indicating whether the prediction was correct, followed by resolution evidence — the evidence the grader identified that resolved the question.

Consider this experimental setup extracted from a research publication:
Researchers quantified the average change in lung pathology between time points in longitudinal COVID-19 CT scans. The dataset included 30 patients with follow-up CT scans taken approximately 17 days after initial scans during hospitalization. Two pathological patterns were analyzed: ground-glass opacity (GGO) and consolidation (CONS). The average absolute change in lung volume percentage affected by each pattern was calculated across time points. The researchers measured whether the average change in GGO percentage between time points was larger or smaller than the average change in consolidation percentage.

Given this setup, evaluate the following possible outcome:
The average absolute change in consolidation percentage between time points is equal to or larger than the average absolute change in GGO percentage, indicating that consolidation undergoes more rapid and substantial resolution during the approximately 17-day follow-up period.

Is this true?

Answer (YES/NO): NO